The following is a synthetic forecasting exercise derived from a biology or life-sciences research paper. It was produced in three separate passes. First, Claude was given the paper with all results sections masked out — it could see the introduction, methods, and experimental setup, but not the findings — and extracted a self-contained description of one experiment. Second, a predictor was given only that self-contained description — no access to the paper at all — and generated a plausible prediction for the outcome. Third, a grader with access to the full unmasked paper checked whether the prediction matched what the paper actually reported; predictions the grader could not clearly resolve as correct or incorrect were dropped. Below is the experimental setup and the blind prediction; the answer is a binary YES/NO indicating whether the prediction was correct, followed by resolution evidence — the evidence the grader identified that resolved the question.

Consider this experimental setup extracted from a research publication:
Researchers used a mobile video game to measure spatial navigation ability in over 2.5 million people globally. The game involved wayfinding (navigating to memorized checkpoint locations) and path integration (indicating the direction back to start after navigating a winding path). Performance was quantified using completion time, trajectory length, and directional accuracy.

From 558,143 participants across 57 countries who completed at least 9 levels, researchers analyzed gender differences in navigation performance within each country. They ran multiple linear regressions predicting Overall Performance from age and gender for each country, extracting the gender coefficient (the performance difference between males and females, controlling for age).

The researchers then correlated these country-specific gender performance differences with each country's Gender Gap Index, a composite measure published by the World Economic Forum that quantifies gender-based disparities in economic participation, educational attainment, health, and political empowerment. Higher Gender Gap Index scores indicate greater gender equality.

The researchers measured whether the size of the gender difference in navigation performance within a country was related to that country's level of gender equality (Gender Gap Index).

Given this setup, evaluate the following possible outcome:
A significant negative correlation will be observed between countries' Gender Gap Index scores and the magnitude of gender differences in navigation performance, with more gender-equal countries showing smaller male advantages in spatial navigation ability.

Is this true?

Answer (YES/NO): YES